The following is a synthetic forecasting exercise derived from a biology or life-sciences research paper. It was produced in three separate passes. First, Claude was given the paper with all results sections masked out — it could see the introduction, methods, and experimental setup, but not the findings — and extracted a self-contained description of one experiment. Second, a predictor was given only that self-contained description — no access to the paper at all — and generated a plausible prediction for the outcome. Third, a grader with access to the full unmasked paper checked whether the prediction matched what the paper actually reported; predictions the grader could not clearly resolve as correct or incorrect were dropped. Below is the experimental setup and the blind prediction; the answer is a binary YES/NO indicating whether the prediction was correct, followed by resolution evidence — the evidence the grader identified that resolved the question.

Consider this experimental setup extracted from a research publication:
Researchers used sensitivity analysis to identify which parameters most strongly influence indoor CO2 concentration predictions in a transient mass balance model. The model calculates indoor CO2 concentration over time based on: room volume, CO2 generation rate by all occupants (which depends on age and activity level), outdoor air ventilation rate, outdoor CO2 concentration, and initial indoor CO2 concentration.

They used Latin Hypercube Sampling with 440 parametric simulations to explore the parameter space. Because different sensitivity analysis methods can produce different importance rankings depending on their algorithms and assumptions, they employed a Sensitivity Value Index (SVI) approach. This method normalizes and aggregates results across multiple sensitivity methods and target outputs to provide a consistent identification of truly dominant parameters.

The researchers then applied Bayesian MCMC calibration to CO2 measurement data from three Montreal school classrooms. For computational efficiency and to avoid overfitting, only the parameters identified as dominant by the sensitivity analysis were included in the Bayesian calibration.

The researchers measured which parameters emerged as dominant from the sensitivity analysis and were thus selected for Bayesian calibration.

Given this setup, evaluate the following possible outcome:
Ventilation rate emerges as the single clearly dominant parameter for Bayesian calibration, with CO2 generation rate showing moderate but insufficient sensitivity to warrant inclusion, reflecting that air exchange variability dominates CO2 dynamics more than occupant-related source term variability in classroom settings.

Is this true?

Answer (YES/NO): NO